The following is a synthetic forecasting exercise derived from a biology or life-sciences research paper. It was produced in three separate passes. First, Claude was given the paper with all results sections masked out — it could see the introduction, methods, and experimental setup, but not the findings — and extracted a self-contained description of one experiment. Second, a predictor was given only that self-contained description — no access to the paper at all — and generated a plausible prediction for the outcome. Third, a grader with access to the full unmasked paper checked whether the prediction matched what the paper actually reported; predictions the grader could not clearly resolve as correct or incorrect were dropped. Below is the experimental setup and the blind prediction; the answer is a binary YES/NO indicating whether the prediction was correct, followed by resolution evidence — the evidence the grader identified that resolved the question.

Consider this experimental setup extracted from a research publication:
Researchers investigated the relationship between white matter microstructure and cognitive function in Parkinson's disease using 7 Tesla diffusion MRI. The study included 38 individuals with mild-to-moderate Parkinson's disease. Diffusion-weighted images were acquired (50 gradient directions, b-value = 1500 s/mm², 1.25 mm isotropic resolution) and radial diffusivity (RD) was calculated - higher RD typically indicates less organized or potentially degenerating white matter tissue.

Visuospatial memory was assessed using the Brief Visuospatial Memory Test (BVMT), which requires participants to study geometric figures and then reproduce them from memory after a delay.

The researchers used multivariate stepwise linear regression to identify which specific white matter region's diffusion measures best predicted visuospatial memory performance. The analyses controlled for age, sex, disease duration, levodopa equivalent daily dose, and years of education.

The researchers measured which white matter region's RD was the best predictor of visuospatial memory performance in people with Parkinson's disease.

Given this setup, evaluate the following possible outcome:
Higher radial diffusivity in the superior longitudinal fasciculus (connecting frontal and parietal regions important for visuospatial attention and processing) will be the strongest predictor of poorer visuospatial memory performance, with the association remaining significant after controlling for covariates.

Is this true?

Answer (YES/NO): NO